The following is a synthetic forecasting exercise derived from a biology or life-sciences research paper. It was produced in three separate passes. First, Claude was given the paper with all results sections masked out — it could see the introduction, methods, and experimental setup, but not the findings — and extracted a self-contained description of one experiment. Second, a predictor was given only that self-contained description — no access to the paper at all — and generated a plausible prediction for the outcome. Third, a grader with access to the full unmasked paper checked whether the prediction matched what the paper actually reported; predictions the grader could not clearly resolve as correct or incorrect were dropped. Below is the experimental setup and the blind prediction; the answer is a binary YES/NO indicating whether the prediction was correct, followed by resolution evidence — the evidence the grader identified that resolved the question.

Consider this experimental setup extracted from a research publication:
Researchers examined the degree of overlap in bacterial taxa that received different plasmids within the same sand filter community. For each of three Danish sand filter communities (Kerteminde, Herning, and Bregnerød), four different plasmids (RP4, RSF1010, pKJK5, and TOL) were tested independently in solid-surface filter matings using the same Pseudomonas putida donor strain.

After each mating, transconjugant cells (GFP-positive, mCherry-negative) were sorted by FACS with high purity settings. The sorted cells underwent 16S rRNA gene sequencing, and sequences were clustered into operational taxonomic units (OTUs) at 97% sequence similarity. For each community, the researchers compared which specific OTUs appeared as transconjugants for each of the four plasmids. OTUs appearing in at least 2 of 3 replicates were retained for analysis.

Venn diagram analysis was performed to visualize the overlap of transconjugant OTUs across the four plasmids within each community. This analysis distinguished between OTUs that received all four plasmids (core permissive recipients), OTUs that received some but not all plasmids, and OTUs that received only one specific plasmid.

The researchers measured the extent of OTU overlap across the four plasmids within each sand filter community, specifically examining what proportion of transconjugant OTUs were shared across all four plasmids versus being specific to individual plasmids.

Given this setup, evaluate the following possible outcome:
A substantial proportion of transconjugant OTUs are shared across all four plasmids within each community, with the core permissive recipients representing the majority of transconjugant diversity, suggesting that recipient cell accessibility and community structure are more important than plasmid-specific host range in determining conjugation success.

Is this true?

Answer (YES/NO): NO